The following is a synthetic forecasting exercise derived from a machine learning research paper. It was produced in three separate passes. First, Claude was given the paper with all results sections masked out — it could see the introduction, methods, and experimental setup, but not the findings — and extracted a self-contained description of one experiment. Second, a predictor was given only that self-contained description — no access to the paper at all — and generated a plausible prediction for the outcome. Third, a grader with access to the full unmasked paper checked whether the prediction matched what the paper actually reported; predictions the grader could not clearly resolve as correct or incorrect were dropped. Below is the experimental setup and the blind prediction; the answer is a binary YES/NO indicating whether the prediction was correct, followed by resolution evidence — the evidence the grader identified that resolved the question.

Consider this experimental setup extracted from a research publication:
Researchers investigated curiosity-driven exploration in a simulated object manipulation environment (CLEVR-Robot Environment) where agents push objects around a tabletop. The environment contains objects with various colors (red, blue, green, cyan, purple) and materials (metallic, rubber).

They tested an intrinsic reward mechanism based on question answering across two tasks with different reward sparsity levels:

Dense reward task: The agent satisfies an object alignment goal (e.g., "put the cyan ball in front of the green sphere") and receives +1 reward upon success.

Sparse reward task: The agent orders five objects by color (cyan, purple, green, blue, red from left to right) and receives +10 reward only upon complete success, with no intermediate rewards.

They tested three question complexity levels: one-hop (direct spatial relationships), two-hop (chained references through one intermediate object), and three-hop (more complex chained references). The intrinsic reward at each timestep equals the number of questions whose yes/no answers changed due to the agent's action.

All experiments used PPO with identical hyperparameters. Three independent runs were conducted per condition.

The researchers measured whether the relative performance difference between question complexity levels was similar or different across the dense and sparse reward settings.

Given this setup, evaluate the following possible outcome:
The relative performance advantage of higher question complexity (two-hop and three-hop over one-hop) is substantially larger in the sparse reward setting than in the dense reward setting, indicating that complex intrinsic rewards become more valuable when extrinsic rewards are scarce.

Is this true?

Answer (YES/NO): NO